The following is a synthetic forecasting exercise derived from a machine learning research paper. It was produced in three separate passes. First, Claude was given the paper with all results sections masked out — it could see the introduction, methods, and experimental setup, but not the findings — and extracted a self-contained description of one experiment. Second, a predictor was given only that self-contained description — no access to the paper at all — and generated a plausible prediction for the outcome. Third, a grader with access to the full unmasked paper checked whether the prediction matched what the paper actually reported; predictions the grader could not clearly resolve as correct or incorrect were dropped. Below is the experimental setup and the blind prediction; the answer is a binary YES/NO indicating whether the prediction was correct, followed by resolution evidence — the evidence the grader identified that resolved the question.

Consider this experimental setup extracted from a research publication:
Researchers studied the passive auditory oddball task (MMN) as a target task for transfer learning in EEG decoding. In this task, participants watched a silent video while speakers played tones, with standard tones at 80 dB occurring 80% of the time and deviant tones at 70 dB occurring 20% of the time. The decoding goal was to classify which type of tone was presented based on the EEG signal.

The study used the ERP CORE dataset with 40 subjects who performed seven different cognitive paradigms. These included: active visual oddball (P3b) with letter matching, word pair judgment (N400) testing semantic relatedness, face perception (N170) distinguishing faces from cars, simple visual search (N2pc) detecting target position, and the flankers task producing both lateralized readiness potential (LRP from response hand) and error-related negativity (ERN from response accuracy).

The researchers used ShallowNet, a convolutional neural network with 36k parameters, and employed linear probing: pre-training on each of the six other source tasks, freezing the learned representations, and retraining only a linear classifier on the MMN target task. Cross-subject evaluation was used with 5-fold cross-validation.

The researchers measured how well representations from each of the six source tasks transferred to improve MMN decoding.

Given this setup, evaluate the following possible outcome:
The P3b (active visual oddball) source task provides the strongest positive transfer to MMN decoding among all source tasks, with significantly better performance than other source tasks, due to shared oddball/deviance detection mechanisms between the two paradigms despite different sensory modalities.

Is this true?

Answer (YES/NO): NO